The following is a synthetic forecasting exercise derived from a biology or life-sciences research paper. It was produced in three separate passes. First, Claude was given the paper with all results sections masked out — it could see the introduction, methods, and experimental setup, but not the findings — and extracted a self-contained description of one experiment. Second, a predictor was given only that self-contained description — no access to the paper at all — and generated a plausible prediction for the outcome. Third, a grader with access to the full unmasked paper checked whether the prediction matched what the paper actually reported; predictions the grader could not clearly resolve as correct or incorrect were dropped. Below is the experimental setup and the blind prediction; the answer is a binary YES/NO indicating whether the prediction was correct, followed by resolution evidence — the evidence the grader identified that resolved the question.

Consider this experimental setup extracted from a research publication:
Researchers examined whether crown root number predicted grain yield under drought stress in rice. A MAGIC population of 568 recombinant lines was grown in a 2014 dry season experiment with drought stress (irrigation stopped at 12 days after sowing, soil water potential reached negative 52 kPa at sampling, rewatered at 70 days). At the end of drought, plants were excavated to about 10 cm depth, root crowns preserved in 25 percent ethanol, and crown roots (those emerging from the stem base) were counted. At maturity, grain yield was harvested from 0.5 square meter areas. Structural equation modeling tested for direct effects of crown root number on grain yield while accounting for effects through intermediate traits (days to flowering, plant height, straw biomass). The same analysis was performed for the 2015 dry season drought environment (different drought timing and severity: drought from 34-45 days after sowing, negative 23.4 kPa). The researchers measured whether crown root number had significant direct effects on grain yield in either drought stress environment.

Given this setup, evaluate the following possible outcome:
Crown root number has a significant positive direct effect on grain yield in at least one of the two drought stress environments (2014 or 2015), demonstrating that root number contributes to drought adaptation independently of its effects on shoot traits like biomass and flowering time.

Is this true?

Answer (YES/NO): NO